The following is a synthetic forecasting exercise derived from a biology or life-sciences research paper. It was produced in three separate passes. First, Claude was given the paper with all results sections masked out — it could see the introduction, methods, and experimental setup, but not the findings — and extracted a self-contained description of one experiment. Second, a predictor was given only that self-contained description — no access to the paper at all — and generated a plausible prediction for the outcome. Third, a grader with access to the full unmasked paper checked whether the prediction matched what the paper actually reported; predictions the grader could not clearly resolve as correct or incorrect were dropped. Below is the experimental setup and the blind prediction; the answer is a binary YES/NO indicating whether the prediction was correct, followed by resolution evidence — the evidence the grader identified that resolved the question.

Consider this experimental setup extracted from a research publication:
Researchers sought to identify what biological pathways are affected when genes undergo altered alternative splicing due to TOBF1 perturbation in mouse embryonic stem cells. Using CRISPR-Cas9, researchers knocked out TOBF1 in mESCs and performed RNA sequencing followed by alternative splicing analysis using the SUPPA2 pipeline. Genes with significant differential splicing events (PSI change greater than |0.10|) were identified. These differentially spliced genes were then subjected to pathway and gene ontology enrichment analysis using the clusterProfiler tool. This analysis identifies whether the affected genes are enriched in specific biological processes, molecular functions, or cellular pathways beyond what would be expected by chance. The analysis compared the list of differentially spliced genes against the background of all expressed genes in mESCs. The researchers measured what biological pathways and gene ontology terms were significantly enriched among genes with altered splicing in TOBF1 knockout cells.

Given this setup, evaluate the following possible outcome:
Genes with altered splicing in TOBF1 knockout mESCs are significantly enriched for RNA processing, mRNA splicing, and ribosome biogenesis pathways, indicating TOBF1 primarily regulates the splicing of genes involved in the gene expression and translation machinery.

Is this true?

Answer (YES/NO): NO